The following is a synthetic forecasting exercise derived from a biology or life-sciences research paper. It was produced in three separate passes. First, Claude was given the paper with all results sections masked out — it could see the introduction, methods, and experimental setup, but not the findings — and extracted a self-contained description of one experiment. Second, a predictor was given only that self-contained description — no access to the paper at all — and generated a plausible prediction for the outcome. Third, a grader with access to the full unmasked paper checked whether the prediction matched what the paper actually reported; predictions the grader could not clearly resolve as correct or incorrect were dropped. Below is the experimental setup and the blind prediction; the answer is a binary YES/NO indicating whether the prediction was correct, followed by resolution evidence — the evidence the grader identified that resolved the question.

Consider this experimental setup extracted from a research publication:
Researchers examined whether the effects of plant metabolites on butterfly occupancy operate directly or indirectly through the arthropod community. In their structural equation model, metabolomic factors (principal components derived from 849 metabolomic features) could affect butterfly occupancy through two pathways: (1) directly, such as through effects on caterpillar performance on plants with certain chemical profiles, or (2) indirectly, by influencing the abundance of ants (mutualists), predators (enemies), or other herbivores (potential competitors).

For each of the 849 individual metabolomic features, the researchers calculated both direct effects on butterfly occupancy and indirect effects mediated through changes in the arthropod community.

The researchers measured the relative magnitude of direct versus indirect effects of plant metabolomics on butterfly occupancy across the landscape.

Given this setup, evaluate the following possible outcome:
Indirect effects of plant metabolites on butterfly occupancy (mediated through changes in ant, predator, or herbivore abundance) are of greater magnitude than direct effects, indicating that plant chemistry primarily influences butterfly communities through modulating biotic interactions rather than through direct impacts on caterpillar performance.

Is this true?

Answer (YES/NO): NO